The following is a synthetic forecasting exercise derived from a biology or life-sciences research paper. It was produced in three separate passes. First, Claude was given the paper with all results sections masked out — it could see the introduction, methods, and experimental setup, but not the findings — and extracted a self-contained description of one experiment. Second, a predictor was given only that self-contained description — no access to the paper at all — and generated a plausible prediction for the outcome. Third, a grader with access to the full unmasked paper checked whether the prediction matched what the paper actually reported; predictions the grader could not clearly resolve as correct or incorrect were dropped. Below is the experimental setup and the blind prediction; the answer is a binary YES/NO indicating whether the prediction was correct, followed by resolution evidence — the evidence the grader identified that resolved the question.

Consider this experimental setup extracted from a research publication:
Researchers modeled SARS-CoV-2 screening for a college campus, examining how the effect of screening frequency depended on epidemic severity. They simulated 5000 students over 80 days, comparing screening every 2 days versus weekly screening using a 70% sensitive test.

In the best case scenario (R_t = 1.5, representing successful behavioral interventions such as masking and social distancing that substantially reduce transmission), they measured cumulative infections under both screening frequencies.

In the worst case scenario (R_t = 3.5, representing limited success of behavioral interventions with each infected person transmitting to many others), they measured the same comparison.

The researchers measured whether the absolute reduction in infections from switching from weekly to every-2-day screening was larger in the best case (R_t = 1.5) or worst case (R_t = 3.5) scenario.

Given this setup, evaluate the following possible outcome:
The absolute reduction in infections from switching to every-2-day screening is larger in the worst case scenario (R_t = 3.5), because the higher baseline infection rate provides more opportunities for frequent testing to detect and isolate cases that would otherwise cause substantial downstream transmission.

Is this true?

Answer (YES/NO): YES